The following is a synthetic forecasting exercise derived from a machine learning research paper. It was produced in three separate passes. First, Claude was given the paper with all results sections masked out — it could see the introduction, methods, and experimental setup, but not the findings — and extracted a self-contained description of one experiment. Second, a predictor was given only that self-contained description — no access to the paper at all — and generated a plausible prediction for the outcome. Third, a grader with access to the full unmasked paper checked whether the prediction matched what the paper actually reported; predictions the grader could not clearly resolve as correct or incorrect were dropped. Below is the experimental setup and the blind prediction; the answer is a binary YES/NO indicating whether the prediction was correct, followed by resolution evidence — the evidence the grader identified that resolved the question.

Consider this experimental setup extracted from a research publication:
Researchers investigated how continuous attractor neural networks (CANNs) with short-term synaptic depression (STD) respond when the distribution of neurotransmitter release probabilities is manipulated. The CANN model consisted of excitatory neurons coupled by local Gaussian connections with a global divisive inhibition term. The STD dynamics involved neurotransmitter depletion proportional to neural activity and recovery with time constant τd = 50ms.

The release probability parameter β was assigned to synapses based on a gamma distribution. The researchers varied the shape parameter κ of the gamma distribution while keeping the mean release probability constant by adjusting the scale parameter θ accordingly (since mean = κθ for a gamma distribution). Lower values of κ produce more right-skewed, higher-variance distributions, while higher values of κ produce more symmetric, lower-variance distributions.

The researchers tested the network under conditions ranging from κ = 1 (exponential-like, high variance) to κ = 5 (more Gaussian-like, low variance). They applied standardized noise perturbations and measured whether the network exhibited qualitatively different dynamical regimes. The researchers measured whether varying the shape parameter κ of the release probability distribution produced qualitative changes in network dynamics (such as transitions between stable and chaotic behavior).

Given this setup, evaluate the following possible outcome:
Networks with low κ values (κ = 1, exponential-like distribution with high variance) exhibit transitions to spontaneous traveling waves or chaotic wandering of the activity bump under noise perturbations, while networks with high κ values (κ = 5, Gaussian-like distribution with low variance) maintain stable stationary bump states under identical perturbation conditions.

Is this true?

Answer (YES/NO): NO